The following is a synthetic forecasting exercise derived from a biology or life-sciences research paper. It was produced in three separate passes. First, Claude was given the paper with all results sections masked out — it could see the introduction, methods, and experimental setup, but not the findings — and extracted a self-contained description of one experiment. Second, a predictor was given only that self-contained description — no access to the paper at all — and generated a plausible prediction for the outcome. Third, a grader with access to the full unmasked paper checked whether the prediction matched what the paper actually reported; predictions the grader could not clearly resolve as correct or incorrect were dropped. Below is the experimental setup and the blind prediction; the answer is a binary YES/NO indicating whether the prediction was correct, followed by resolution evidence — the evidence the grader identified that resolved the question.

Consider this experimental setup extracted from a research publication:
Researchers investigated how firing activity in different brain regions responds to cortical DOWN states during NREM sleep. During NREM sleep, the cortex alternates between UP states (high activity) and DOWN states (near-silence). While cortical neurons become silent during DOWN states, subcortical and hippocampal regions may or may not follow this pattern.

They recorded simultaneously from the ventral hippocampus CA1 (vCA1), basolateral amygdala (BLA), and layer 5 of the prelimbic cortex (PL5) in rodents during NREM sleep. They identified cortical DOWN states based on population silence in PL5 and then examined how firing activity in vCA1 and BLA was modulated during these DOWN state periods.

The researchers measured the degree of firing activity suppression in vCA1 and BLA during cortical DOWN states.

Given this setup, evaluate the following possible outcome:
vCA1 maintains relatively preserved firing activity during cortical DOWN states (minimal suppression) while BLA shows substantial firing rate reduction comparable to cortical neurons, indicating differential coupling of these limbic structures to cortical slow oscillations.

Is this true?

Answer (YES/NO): YES